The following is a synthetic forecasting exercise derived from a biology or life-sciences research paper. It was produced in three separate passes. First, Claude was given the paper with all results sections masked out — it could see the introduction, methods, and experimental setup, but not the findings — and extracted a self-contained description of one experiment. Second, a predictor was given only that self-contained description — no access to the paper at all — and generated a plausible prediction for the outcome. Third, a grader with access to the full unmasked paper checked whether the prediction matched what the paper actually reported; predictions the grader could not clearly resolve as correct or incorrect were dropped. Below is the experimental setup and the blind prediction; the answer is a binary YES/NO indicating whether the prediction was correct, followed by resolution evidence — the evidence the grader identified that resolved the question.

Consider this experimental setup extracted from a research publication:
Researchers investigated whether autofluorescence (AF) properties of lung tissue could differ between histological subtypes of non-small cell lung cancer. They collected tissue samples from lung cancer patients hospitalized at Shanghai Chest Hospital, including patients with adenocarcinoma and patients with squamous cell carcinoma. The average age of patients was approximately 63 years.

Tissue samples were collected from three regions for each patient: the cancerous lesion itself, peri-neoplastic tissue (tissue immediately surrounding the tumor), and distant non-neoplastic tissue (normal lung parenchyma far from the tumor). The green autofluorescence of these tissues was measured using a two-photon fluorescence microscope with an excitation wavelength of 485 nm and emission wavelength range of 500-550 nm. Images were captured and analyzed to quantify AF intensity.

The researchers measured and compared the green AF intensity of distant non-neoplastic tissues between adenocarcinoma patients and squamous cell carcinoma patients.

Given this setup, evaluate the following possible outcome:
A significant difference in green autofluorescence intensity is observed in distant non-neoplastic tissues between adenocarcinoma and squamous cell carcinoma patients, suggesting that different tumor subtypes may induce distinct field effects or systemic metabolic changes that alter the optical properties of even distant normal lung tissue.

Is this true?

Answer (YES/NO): YES